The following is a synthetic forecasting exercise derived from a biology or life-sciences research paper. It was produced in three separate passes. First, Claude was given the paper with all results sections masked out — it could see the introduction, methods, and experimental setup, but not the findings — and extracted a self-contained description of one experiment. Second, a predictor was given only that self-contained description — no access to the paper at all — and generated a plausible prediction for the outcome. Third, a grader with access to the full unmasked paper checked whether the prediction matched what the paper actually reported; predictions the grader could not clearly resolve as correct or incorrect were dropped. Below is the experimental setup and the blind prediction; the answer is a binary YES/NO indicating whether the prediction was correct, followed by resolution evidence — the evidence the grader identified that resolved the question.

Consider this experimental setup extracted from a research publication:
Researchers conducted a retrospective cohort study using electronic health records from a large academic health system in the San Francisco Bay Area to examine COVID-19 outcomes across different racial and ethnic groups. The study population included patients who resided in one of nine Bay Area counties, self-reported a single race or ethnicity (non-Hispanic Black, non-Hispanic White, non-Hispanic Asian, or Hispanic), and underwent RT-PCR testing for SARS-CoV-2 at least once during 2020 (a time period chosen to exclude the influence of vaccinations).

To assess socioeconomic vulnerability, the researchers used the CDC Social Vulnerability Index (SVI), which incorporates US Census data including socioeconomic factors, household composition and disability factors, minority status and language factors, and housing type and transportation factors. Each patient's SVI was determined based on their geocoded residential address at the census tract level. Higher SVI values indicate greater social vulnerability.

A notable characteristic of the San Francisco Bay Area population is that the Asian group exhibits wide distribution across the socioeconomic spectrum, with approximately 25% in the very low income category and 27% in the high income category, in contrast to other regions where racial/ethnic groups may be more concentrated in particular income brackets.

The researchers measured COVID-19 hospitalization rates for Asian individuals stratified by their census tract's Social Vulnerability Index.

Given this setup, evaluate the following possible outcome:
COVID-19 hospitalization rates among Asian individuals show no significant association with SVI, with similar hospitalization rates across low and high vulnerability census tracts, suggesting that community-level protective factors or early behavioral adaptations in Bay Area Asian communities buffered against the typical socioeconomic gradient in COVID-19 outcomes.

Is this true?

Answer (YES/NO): NO